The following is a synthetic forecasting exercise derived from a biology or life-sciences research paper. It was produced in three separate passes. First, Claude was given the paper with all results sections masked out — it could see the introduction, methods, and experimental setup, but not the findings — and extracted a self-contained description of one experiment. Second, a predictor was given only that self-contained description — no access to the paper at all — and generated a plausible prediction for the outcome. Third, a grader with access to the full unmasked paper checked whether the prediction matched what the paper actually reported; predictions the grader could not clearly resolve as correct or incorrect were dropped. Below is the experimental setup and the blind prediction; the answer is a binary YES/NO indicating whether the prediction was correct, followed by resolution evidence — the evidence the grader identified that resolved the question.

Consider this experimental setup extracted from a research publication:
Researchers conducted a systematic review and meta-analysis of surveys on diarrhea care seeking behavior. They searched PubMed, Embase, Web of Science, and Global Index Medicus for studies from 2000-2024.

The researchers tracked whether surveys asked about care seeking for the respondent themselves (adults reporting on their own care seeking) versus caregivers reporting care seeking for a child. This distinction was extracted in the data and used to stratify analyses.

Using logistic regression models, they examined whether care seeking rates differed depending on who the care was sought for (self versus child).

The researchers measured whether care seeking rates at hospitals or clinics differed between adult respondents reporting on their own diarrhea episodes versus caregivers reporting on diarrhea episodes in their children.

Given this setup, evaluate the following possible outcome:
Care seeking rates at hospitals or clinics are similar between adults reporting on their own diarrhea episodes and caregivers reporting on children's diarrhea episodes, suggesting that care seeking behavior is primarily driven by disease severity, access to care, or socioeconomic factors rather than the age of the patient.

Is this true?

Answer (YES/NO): YES